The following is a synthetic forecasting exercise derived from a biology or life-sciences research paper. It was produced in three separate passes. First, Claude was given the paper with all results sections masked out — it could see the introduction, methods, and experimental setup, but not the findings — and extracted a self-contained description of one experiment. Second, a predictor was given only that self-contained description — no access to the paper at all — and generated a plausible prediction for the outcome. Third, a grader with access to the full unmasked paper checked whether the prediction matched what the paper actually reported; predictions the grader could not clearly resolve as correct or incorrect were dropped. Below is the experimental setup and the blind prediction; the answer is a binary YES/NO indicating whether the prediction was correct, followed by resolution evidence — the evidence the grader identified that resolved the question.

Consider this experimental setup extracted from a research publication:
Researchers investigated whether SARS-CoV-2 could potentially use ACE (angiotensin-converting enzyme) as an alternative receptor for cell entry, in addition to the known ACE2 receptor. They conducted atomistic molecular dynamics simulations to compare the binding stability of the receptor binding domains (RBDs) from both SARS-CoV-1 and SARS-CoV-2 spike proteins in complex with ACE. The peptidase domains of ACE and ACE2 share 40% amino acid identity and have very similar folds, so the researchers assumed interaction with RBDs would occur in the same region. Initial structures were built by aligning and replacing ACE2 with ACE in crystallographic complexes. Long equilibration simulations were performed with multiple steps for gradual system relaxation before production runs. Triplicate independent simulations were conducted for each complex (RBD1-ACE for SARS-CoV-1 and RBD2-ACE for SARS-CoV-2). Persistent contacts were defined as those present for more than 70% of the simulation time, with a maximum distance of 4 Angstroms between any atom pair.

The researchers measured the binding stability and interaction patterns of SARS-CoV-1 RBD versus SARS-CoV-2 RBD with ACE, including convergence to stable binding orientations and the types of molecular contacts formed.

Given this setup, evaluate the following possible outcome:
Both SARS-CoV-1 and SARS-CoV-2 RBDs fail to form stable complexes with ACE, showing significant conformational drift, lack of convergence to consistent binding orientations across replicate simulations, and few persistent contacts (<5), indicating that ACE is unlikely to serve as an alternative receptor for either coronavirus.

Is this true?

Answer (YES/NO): NO